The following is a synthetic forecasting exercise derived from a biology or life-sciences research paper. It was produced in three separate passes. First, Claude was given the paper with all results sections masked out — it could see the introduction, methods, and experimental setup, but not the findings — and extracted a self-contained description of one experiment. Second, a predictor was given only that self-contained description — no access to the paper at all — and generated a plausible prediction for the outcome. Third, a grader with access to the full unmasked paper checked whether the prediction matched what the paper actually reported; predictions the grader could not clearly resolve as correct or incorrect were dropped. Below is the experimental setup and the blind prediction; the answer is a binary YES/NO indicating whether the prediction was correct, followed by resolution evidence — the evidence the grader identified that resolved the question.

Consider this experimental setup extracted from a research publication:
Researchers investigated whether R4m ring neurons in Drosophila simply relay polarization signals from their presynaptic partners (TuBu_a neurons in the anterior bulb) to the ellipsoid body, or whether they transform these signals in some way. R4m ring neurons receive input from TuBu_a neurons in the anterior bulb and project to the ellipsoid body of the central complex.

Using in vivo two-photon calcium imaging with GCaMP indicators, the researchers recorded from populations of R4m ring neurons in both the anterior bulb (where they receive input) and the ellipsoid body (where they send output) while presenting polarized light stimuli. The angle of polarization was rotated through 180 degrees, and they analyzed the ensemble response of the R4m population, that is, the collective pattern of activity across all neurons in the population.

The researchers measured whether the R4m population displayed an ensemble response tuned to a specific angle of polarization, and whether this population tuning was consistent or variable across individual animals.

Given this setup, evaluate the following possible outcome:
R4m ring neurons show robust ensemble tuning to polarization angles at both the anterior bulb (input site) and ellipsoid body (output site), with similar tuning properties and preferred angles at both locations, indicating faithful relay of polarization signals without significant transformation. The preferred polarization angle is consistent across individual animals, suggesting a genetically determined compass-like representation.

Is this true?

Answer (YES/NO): NO